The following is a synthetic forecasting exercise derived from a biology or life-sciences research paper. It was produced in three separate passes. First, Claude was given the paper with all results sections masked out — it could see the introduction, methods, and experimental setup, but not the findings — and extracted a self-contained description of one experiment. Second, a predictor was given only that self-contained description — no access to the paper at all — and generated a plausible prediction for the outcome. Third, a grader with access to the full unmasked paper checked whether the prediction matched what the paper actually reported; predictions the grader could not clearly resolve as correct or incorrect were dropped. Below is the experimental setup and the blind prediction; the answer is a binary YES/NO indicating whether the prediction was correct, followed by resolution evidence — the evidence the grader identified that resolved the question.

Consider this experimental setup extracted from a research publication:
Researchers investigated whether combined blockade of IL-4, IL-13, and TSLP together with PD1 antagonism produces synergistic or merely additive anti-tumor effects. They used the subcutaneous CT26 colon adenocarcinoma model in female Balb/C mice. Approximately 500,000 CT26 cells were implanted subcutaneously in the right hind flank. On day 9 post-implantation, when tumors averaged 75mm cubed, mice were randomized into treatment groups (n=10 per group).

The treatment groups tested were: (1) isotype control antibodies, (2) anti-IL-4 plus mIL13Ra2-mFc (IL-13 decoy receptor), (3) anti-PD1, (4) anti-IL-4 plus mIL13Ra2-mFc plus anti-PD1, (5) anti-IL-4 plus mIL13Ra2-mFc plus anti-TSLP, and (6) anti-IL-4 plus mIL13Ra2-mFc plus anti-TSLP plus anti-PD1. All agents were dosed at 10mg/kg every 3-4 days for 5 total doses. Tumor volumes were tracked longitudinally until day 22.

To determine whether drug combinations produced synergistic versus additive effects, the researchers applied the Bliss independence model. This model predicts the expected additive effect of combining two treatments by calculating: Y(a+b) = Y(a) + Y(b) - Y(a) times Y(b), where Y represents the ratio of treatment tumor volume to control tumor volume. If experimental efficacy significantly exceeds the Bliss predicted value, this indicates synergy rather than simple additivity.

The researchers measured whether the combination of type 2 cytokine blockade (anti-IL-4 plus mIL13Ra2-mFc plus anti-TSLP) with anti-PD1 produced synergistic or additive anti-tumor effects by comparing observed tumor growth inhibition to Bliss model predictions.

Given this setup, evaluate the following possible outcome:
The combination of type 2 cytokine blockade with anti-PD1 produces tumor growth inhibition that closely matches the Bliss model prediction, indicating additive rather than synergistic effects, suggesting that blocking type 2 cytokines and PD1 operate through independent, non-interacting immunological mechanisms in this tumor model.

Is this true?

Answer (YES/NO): YES